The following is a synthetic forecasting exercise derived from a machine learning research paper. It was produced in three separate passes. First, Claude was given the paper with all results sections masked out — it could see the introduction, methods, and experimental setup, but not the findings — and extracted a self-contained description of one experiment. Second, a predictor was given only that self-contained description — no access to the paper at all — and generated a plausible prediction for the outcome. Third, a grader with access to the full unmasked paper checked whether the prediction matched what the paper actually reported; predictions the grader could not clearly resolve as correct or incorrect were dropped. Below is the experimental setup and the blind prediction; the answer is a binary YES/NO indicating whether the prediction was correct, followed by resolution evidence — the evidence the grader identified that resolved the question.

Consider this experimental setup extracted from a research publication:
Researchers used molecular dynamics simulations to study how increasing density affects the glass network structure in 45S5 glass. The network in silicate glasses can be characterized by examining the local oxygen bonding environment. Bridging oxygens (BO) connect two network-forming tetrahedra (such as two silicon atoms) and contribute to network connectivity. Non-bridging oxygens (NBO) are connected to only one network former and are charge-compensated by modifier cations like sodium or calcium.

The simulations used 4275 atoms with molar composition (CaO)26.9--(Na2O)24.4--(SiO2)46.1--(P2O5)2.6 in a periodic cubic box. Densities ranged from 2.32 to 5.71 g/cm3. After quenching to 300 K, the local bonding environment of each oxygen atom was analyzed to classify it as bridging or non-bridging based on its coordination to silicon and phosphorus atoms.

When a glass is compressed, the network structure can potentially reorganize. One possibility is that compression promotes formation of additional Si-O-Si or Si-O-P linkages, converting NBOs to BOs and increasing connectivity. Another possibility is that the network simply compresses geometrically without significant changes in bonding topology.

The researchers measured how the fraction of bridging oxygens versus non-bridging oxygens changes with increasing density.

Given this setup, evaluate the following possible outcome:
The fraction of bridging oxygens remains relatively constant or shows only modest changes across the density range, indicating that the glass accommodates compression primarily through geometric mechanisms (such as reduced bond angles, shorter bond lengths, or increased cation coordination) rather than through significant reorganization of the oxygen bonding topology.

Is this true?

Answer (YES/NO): NO